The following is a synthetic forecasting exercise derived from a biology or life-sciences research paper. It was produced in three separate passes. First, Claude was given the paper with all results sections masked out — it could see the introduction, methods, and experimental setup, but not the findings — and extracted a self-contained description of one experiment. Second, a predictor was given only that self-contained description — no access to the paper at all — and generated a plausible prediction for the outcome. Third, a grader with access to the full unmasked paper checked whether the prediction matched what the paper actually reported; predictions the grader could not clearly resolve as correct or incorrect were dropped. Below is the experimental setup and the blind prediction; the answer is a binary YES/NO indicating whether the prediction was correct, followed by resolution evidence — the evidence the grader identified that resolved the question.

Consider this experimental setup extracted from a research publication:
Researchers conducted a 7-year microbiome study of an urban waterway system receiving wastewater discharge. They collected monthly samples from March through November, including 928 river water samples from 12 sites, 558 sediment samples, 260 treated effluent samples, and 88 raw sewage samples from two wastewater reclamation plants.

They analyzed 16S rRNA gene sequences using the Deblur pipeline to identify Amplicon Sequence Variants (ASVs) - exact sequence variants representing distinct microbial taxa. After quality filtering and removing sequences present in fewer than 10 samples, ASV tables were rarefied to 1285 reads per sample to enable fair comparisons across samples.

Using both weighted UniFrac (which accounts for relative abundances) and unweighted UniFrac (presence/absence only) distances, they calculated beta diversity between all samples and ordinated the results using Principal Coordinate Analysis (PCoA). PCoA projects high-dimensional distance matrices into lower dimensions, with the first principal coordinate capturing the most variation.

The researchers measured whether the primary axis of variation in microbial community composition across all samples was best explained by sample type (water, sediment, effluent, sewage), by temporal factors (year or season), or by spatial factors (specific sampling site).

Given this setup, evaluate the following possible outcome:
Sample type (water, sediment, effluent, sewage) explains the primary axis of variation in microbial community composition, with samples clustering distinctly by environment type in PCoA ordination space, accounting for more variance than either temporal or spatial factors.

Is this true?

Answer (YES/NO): YES